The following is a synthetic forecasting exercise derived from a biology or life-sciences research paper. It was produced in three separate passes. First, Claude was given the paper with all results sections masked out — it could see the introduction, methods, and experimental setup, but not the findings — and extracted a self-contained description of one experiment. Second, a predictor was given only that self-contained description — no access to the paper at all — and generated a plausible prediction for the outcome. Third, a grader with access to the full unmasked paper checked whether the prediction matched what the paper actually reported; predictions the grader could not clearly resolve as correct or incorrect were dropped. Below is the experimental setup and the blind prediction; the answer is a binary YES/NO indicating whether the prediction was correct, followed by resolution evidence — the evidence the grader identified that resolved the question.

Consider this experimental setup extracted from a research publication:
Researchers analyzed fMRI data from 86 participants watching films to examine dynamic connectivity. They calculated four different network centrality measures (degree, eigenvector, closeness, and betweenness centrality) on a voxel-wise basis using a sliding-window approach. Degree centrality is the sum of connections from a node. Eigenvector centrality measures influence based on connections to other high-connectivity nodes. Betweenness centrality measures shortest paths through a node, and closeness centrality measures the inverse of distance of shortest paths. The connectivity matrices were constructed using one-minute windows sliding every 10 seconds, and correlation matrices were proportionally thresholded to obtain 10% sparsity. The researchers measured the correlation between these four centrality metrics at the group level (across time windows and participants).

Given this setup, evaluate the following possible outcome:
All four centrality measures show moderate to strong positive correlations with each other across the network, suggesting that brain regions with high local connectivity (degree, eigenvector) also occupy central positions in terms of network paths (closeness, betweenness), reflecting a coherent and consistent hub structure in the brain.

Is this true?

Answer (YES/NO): YES